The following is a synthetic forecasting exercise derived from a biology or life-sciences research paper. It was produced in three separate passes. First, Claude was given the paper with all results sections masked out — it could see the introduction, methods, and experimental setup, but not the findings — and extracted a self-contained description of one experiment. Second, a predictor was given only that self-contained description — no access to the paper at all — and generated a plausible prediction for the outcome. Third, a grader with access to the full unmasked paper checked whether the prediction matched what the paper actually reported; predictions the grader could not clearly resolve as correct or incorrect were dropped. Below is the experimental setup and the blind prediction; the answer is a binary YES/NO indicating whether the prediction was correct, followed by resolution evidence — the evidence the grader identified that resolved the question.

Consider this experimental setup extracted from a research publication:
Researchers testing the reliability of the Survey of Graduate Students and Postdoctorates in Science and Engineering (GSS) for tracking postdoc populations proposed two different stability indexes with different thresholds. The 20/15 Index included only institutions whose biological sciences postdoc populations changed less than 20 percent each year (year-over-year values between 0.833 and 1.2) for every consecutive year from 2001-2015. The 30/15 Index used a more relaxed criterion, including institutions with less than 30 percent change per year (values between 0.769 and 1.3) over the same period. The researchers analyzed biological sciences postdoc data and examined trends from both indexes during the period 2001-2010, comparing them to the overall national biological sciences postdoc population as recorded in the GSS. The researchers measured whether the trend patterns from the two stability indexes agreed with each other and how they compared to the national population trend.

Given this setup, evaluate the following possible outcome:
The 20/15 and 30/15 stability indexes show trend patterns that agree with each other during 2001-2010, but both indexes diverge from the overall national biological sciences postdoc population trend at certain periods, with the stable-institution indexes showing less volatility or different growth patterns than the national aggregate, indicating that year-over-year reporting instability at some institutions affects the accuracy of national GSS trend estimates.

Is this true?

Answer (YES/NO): YES